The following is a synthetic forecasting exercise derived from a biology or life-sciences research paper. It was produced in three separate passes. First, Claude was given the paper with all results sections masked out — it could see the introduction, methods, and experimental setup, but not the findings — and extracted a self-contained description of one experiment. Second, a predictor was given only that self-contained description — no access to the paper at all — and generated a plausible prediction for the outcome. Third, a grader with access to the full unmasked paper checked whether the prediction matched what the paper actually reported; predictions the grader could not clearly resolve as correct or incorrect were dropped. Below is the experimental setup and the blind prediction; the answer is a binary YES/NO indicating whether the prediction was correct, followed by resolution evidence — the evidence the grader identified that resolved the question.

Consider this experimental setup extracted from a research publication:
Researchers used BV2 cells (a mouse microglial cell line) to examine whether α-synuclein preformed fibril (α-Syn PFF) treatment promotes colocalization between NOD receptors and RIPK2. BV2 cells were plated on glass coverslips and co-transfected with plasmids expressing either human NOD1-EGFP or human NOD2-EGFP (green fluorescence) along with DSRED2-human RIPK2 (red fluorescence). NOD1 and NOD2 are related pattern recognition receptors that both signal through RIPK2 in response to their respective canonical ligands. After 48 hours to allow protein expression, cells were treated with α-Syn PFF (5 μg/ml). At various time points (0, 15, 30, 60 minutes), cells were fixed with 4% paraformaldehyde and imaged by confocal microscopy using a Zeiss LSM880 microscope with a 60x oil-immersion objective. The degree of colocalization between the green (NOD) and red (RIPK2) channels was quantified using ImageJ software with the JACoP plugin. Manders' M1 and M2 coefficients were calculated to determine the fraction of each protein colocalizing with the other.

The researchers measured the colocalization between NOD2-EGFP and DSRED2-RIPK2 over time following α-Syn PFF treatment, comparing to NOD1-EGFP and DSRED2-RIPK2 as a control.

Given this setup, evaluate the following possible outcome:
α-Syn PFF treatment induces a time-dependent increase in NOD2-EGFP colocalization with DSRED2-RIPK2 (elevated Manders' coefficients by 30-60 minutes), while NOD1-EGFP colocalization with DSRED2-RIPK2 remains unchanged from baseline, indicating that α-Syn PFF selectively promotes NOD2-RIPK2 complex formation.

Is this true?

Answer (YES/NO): YES